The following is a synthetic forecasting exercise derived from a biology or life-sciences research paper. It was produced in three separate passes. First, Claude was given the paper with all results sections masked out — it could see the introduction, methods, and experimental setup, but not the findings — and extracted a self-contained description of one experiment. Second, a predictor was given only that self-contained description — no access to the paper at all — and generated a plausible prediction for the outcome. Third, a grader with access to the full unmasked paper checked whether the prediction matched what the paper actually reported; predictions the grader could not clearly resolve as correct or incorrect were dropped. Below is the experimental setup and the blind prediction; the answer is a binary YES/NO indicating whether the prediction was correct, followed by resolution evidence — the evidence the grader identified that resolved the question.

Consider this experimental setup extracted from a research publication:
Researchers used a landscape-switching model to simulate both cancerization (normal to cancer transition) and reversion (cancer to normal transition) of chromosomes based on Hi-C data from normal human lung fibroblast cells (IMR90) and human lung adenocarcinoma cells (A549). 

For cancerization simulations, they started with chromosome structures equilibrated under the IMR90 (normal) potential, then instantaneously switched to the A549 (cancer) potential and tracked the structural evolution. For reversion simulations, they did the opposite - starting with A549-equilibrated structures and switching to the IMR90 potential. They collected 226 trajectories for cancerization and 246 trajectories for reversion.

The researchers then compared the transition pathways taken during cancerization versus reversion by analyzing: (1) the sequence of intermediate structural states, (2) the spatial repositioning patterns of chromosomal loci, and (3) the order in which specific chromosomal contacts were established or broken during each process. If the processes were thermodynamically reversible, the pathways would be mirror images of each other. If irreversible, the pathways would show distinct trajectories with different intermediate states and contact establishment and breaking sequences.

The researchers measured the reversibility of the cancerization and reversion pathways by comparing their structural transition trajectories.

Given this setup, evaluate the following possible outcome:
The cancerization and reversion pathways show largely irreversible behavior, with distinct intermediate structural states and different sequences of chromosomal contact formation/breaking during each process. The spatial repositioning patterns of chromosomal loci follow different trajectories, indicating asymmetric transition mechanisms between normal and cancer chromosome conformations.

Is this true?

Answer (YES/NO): YES